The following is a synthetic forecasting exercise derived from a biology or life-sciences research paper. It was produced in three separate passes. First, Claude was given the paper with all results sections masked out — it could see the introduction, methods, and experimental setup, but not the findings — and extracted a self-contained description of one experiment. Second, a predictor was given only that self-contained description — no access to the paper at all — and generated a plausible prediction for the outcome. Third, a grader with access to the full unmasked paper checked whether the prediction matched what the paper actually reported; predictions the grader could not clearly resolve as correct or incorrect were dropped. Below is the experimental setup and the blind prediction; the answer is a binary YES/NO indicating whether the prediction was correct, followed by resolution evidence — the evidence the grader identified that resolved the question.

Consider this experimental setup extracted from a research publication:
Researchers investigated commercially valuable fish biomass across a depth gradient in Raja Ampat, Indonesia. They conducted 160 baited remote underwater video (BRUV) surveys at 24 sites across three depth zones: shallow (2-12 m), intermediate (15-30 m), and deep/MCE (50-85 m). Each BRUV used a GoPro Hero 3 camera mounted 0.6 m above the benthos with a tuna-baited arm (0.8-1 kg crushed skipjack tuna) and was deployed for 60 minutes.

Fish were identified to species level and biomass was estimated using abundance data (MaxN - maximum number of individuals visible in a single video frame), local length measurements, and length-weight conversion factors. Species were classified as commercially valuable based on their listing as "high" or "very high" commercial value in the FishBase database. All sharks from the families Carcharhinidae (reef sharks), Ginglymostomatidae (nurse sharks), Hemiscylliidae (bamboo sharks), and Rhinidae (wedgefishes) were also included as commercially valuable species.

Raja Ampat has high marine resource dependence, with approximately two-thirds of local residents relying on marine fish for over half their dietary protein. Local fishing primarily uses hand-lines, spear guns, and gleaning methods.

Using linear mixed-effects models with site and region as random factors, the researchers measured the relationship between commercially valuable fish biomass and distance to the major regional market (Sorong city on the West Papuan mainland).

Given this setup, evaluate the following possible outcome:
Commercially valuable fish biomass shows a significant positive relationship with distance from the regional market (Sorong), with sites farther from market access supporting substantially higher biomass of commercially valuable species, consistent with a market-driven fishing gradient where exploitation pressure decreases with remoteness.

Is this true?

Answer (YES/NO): NO